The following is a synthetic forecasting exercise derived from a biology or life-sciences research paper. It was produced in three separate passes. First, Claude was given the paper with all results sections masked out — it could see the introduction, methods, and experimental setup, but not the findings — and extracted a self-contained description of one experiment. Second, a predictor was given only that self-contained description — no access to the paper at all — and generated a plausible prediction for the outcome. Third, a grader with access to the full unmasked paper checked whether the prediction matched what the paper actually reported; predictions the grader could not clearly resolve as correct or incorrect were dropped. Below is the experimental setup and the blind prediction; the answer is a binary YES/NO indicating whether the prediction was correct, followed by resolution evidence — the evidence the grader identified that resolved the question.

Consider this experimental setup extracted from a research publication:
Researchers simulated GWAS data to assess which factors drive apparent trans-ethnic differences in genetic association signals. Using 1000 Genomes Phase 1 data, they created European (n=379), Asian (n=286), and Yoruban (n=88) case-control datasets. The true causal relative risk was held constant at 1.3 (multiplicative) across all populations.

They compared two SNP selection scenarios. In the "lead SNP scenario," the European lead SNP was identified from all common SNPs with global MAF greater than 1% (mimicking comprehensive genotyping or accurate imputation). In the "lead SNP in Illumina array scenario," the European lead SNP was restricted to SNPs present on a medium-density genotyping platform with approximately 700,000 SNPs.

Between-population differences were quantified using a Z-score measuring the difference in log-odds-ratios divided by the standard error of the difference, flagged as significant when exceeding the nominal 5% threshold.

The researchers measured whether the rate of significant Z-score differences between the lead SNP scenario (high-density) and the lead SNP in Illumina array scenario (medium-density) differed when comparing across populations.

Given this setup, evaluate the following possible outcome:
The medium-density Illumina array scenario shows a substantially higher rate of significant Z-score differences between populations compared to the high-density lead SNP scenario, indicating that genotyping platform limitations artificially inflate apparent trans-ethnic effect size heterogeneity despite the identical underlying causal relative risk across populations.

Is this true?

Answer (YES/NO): YES